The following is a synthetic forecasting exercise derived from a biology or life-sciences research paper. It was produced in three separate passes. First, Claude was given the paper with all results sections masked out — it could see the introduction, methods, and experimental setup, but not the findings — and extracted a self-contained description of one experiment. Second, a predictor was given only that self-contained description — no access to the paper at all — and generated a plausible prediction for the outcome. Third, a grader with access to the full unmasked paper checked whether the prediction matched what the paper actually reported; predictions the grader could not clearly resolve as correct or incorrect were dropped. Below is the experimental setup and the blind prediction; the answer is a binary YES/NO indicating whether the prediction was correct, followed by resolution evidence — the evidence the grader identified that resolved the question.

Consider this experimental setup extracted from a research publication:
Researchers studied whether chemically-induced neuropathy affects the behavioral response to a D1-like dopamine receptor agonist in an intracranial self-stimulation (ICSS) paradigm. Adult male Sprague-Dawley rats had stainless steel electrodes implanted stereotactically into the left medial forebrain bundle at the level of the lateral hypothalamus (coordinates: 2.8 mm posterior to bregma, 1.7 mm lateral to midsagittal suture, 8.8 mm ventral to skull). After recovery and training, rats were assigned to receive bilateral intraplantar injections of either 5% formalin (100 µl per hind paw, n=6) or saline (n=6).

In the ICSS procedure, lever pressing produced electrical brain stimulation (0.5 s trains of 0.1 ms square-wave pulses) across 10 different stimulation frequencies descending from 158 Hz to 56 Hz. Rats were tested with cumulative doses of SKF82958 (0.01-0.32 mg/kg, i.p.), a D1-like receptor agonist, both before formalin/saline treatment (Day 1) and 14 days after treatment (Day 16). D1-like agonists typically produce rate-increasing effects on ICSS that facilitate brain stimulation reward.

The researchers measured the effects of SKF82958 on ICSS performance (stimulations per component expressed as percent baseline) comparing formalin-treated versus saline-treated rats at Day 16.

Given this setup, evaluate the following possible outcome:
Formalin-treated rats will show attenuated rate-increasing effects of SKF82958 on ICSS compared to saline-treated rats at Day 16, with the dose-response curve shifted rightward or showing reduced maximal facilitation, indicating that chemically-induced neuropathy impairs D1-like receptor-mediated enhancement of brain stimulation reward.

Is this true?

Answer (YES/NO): NO